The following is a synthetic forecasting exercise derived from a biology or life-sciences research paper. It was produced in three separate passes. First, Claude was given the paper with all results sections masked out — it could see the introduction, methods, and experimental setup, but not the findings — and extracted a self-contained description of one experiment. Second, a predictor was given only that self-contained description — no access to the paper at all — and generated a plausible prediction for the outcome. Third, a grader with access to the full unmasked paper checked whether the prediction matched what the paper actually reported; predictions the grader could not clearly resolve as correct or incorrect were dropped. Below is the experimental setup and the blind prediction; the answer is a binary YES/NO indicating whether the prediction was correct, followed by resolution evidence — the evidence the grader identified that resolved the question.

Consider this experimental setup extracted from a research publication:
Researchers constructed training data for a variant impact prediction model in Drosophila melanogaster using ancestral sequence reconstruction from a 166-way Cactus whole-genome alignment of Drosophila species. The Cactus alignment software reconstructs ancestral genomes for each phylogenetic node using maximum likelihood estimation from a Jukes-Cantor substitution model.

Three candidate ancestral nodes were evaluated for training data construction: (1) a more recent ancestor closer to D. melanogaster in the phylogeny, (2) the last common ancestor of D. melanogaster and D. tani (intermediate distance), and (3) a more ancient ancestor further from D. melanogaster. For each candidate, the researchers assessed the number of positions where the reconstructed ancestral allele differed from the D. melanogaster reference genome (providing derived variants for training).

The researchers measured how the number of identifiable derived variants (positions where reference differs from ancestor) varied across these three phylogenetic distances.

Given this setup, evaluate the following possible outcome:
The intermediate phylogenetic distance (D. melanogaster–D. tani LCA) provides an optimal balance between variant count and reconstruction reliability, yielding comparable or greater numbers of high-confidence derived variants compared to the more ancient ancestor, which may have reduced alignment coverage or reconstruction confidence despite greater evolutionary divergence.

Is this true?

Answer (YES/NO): YES